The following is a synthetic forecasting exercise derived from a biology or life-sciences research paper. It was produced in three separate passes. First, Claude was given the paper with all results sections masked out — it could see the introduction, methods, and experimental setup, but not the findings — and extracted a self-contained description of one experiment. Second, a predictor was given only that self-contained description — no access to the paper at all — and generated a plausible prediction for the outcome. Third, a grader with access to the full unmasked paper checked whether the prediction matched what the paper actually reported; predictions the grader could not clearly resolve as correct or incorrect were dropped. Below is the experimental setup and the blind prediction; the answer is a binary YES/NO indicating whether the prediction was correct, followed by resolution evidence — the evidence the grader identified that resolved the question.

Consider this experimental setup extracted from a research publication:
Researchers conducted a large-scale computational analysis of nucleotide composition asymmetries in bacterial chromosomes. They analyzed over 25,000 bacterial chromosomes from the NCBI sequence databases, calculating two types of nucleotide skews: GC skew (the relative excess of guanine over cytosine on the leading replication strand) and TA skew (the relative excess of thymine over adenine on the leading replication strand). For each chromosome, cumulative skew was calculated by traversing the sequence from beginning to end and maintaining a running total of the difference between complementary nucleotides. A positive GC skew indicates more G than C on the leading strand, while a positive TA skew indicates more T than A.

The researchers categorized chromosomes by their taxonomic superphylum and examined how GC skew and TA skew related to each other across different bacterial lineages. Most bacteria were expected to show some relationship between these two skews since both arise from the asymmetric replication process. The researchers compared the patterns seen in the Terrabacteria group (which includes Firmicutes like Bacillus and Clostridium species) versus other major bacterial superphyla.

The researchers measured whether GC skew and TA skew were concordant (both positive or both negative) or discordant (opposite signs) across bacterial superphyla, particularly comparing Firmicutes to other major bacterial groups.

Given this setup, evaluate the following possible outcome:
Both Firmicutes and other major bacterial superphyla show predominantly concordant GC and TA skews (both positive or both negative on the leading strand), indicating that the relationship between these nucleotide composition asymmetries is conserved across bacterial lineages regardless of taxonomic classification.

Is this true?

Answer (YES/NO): NO